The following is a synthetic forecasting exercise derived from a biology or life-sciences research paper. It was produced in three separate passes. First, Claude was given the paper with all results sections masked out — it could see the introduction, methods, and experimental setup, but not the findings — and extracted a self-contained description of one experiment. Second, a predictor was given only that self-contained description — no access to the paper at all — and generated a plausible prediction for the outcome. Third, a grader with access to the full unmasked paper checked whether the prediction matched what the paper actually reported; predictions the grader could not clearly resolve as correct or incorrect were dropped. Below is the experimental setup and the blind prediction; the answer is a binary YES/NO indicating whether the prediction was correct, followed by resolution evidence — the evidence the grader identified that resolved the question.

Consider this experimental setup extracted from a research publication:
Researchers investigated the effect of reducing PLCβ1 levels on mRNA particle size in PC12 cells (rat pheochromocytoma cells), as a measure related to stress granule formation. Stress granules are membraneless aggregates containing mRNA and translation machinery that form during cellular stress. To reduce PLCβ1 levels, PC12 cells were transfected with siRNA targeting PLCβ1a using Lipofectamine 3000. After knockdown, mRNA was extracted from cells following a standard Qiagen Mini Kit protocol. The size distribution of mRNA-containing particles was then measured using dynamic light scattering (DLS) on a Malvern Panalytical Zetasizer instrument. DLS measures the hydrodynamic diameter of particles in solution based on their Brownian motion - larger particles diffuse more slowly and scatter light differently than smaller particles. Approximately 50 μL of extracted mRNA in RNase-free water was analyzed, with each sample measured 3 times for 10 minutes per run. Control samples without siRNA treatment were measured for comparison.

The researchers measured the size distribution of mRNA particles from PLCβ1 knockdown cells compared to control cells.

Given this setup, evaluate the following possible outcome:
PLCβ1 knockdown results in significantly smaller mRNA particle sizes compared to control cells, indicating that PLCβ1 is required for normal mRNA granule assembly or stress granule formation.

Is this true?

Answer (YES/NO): NO